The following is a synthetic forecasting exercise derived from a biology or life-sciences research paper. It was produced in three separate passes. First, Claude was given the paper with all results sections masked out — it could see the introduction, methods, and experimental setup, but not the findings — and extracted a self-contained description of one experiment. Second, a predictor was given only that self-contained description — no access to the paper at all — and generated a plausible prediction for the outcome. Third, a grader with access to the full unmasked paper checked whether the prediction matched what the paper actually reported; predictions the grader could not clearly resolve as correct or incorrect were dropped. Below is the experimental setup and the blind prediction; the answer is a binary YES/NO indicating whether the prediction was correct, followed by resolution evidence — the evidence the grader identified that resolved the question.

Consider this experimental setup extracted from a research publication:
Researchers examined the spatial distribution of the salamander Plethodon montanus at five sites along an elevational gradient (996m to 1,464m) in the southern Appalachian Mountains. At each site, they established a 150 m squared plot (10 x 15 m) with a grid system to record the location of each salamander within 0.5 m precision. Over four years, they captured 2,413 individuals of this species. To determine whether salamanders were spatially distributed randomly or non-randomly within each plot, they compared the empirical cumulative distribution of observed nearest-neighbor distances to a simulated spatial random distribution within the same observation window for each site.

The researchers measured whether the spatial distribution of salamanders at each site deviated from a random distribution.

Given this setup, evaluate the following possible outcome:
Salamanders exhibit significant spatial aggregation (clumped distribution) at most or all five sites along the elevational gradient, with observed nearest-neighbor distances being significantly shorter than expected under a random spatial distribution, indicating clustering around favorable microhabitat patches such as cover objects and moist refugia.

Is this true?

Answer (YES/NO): NO